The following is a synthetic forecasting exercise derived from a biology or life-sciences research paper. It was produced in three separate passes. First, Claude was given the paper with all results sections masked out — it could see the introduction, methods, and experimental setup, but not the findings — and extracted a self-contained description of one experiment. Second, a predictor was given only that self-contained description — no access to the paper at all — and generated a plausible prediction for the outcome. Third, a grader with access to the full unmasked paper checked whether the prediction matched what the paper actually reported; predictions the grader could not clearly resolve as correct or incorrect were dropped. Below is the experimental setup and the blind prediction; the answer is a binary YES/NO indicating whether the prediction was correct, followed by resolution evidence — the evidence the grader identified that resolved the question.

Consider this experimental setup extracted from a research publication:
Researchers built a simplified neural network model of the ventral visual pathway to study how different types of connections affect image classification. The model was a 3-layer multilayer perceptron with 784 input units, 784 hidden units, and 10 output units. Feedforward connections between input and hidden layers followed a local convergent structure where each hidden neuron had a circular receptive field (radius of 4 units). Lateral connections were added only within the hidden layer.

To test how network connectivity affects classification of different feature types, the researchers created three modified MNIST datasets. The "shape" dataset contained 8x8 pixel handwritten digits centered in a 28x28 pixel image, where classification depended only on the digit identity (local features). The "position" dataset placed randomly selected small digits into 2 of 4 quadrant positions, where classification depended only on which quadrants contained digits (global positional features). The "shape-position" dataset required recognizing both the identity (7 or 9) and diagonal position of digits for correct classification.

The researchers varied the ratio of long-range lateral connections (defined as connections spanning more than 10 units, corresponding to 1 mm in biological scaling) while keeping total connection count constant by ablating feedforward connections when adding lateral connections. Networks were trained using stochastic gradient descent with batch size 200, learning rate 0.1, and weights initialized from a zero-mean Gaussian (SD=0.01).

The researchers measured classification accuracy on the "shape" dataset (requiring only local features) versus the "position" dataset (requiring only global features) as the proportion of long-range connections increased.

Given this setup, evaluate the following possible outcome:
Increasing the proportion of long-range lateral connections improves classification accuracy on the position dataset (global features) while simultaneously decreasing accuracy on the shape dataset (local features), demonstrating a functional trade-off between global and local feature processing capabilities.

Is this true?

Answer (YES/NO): YES